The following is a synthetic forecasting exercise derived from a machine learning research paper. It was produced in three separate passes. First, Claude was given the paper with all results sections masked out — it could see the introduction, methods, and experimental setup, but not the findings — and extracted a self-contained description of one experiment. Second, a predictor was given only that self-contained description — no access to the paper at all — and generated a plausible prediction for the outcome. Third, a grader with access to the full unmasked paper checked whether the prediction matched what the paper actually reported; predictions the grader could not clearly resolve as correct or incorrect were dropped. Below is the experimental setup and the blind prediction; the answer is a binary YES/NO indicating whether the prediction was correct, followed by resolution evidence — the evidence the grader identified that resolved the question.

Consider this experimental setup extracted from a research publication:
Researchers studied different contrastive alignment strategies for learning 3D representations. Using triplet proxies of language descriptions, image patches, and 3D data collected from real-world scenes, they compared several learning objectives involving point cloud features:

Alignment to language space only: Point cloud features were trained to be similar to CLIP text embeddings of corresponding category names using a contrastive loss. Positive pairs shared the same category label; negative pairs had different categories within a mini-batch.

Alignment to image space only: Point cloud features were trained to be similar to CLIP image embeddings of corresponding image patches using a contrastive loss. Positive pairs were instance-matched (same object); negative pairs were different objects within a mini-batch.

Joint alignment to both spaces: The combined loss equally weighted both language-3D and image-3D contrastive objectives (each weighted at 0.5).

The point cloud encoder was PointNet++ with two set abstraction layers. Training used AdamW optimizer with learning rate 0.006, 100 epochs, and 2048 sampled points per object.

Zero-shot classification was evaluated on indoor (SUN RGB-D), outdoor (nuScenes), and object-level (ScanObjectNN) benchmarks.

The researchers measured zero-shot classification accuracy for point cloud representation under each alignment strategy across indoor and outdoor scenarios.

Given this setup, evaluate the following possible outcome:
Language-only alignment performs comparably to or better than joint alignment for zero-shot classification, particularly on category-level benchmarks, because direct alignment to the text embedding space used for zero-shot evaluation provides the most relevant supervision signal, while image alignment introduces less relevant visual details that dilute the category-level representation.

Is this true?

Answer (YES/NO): NO